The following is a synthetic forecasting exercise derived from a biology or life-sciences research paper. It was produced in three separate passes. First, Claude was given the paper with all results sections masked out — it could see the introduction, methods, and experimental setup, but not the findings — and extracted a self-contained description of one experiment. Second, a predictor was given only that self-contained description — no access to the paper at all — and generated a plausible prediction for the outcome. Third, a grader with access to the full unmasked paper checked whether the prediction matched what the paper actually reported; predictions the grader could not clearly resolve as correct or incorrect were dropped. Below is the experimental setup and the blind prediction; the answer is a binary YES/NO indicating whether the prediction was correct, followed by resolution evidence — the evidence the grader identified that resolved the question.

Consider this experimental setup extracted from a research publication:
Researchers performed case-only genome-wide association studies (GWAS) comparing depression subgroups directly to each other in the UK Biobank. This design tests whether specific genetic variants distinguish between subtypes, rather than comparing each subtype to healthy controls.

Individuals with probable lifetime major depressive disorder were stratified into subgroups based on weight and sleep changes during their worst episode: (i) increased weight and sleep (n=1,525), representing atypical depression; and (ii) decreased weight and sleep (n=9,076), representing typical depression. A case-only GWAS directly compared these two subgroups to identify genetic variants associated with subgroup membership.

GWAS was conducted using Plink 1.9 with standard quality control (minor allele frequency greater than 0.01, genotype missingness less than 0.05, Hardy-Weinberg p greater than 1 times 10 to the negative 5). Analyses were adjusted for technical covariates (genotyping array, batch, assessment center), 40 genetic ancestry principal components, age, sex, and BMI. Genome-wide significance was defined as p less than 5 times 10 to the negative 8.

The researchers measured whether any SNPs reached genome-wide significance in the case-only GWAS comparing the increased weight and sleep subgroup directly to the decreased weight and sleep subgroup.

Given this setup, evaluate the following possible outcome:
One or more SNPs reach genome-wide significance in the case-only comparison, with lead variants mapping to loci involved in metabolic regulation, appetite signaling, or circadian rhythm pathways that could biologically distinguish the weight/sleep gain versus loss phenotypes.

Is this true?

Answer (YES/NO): NO